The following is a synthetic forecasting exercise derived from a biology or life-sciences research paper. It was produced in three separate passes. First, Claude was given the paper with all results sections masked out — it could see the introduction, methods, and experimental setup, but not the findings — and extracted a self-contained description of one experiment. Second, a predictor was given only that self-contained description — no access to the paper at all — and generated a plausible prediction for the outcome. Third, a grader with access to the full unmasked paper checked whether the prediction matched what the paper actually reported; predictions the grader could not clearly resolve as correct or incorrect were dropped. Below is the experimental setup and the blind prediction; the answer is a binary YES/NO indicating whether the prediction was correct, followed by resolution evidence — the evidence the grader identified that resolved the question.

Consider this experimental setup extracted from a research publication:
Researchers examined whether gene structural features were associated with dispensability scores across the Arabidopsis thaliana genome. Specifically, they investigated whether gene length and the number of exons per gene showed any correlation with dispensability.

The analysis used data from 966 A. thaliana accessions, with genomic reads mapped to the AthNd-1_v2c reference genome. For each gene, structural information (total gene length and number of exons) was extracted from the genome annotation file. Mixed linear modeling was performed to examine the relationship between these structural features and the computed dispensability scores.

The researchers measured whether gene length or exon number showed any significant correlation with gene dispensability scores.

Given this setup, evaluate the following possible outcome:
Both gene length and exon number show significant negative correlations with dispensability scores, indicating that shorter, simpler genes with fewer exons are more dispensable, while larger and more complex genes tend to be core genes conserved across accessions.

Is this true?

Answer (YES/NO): NO